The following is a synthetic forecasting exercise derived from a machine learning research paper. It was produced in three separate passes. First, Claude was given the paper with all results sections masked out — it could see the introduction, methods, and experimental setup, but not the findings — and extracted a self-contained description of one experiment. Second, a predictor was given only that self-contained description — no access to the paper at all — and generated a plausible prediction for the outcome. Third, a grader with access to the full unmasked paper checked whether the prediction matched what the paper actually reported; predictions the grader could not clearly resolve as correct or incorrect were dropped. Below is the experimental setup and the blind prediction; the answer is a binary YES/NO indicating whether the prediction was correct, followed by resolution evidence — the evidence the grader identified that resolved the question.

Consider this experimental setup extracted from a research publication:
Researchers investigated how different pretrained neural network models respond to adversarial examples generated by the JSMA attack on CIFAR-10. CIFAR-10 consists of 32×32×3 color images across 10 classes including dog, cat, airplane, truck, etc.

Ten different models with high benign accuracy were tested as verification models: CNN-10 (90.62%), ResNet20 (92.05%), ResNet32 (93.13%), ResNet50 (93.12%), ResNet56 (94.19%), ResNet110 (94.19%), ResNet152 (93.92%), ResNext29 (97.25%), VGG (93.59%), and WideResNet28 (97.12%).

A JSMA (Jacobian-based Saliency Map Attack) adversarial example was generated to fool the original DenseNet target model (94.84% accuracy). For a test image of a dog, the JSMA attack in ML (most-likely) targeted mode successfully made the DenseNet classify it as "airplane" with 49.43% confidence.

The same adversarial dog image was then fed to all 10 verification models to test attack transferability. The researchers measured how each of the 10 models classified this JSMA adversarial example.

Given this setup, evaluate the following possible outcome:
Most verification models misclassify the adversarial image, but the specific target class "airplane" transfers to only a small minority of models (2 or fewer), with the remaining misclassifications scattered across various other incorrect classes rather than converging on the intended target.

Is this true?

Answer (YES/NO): NO